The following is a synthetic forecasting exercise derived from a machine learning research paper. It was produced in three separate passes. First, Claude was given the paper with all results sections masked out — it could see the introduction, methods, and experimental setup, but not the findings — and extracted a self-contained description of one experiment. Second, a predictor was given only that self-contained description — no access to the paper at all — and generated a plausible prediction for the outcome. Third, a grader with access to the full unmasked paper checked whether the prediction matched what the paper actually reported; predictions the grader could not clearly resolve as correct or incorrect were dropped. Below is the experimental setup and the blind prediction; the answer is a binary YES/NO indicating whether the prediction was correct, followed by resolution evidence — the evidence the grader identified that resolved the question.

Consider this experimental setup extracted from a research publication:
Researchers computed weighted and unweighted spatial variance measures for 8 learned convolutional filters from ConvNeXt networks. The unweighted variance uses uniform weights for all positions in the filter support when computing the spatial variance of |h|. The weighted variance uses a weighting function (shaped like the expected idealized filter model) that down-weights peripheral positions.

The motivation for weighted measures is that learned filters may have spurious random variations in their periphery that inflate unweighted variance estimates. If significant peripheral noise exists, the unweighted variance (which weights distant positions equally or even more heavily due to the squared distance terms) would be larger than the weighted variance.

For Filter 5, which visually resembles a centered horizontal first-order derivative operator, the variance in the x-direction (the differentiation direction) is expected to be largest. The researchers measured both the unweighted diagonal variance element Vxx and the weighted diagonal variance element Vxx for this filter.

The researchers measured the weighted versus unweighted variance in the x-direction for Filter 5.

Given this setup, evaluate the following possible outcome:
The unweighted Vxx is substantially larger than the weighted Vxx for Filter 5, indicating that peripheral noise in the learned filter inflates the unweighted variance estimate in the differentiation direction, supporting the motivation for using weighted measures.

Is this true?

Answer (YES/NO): YES